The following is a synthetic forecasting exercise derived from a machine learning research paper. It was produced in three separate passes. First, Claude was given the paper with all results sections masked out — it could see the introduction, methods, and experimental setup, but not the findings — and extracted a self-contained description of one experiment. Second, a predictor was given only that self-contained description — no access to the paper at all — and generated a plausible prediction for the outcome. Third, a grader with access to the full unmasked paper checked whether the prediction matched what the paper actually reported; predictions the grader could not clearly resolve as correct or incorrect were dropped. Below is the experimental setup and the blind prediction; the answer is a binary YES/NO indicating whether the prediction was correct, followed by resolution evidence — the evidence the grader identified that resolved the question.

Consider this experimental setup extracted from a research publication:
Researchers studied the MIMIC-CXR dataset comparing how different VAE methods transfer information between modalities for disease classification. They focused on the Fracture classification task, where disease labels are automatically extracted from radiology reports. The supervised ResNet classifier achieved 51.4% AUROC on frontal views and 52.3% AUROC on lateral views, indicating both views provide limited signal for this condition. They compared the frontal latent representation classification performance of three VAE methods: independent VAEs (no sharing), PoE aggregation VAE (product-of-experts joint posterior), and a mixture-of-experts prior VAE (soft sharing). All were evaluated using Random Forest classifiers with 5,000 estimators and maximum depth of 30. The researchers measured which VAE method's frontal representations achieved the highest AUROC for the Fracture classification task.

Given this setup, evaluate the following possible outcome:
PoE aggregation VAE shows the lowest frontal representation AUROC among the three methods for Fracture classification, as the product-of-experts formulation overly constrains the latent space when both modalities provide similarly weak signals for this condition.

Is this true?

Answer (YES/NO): NO